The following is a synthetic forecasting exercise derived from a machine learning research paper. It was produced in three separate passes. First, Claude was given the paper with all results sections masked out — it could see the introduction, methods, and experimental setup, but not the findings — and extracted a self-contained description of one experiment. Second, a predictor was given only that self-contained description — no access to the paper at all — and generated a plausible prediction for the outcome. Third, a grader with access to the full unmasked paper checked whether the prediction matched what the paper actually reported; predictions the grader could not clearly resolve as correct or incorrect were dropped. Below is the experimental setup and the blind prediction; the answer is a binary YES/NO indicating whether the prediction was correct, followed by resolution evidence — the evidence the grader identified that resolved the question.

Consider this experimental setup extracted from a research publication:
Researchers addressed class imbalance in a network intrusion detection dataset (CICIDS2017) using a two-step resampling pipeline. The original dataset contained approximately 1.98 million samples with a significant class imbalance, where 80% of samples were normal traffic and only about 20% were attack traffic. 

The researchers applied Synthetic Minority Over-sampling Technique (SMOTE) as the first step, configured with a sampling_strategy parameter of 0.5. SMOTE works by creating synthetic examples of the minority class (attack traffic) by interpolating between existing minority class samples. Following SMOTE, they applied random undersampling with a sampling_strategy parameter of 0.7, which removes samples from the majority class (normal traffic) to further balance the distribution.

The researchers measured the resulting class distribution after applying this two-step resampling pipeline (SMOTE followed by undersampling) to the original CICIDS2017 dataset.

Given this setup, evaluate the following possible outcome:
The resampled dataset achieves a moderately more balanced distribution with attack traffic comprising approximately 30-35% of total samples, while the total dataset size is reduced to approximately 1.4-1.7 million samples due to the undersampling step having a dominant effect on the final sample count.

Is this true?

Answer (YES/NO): NO